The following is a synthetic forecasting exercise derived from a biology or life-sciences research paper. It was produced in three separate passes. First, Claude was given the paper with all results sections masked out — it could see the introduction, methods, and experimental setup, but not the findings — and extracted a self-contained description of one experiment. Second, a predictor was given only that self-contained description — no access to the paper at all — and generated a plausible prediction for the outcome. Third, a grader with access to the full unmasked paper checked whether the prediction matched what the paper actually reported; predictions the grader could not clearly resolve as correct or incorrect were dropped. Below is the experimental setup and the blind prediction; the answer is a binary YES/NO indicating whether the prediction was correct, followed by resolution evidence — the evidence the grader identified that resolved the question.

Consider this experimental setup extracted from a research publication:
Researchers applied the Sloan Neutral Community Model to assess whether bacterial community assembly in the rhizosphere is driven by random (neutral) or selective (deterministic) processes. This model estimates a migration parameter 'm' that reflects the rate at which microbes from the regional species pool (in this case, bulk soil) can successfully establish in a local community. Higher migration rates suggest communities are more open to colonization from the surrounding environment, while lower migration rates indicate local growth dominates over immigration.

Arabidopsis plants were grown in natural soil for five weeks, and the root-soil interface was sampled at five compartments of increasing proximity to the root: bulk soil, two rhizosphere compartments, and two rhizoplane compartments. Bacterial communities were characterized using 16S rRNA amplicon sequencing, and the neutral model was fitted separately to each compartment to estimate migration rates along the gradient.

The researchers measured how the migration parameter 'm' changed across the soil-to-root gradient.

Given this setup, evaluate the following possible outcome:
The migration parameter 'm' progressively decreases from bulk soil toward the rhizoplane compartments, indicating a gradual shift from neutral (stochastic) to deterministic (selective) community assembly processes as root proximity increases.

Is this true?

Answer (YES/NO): YES